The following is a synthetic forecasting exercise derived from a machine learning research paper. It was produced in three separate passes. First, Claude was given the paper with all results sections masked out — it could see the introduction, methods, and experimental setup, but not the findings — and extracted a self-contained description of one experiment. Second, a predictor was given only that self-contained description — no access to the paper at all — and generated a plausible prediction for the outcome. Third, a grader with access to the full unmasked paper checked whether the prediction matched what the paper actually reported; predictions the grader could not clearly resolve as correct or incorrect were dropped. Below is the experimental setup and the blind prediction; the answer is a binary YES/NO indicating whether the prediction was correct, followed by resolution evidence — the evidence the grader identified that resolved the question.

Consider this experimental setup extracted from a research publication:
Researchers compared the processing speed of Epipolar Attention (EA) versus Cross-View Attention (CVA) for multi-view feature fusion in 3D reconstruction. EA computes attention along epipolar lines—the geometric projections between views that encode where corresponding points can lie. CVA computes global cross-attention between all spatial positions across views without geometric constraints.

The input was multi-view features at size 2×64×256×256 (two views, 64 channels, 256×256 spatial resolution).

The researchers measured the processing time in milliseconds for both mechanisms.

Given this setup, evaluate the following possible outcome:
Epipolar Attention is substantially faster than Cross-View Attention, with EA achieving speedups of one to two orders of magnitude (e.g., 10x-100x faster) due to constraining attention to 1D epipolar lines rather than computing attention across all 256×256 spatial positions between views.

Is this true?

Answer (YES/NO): NO